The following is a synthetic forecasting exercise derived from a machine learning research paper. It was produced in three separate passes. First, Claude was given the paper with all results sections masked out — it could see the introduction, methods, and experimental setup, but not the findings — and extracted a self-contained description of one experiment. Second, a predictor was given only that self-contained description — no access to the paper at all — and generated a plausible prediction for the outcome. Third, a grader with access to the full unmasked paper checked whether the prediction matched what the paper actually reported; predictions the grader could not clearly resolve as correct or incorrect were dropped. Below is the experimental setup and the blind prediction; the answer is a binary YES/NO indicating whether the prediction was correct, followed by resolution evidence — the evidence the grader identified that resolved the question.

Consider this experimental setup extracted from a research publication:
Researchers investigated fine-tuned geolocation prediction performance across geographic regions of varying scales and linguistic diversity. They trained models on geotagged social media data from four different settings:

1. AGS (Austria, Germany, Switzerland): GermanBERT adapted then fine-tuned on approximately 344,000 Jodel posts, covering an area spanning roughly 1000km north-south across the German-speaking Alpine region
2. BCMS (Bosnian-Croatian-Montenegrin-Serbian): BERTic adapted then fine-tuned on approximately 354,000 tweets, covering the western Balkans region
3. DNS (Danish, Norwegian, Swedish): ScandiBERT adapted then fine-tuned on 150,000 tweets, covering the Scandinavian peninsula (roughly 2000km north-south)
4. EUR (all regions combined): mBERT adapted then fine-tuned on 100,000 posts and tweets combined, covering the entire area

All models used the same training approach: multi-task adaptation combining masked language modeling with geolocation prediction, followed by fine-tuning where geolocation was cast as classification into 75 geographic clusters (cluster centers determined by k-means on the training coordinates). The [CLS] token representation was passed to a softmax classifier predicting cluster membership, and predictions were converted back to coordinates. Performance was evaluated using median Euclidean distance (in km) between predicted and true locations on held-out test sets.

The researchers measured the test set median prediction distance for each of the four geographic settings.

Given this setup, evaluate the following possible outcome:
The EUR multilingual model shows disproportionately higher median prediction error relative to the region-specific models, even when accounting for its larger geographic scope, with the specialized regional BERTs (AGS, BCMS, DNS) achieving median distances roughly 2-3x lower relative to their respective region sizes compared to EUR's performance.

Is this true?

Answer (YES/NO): NO